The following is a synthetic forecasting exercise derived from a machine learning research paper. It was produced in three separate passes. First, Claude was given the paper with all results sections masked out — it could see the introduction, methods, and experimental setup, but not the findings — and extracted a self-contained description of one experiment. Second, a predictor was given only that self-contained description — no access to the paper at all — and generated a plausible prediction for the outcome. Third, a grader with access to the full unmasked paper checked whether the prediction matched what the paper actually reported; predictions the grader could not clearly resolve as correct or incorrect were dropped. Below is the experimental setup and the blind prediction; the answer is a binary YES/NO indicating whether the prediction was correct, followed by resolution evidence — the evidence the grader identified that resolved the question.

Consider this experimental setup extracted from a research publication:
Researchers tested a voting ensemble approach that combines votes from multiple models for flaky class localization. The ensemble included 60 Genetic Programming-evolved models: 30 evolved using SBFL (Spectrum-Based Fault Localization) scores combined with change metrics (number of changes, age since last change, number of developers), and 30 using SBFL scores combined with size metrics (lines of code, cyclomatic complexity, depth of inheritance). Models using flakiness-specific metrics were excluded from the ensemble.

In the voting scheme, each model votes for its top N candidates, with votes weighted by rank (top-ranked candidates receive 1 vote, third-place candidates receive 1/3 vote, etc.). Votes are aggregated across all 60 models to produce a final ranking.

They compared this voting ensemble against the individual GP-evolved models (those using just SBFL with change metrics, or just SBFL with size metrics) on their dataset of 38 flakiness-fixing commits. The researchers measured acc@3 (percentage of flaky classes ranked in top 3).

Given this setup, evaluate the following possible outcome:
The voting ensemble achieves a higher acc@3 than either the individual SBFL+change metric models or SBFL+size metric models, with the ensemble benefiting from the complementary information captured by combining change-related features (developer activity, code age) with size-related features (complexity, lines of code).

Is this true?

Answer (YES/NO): YES